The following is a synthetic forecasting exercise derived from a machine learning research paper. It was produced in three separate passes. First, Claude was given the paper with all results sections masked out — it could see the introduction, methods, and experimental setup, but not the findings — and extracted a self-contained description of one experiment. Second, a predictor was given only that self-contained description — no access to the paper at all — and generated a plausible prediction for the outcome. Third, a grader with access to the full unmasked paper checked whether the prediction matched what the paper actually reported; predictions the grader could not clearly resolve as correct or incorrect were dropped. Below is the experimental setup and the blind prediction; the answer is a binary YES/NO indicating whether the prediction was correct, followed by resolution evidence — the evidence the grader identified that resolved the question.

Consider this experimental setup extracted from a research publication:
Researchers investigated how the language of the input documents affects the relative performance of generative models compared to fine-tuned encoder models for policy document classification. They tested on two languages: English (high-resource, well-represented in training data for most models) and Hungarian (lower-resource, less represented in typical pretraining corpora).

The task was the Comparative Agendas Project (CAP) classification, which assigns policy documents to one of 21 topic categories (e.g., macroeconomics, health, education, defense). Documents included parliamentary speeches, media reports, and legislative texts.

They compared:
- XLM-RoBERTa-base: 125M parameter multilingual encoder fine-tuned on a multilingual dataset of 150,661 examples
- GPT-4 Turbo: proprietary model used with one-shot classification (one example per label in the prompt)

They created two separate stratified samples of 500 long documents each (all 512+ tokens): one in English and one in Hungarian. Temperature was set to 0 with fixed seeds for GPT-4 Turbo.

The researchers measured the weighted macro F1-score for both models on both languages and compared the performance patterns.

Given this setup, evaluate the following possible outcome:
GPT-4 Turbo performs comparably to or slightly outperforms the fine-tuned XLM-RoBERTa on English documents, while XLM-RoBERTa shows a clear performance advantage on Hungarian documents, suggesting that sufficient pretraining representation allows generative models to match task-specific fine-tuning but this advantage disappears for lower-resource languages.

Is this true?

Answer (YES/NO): NO